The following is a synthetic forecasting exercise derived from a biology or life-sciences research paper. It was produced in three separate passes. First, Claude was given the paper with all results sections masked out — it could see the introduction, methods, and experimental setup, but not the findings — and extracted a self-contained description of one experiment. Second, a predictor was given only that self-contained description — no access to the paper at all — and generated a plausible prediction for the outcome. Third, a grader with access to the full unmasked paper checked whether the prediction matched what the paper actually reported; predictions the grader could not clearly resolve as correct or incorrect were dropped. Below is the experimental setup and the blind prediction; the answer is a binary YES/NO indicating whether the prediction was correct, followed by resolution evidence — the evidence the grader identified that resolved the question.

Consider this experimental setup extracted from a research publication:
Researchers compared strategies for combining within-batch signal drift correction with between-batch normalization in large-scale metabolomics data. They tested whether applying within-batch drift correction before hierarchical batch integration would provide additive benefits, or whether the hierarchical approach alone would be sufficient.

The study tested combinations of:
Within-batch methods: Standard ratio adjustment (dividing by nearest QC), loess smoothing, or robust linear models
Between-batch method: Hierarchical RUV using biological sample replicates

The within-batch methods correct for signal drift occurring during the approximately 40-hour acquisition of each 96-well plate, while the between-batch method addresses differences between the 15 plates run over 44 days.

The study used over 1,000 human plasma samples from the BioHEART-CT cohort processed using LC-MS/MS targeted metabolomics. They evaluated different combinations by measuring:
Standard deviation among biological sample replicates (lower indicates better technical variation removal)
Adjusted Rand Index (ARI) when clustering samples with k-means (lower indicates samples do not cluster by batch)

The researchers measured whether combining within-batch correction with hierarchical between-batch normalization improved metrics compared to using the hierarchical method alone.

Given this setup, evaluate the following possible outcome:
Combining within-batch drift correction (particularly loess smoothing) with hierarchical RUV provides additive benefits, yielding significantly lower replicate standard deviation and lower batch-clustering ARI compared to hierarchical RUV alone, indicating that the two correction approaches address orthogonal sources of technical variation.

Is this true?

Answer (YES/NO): YES